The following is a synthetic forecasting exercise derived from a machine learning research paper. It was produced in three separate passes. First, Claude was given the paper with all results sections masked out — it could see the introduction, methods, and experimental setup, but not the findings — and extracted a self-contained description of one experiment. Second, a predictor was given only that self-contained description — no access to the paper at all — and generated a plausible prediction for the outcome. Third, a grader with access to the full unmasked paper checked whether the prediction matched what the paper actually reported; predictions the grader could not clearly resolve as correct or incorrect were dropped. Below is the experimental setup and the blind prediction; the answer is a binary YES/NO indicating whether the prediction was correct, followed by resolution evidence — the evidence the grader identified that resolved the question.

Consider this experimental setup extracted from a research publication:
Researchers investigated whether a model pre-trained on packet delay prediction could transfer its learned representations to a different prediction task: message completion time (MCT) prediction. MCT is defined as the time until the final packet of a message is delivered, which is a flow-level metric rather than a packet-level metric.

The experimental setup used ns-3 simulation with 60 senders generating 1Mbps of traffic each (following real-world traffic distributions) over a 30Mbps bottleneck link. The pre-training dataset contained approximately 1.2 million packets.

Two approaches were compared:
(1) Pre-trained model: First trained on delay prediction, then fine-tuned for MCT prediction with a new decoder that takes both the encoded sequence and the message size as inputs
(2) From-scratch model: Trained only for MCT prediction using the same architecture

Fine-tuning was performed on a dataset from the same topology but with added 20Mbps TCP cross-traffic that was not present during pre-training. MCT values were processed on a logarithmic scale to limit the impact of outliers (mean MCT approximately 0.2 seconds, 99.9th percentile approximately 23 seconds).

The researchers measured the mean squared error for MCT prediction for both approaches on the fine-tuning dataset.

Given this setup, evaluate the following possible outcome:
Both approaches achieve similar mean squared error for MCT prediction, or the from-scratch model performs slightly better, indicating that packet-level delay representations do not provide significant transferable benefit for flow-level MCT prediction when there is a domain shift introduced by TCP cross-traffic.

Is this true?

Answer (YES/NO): NO